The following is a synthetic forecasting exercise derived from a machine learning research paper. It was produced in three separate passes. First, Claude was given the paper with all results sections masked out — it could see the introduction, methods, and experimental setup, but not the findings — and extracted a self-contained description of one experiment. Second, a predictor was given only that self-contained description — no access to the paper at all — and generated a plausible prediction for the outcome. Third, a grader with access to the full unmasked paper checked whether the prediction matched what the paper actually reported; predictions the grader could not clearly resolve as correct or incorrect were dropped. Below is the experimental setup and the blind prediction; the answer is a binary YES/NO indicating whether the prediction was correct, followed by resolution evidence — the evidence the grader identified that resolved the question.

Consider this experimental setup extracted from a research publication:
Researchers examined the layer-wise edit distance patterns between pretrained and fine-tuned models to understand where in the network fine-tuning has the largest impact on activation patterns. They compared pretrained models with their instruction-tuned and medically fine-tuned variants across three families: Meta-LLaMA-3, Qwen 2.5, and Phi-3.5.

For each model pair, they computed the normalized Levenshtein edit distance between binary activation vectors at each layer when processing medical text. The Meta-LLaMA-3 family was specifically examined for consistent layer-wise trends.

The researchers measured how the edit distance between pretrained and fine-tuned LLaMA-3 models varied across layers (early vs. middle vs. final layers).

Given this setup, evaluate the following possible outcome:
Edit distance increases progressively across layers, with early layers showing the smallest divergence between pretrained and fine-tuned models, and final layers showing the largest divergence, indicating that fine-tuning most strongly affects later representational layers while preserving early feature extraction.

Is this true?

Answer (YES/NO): NO